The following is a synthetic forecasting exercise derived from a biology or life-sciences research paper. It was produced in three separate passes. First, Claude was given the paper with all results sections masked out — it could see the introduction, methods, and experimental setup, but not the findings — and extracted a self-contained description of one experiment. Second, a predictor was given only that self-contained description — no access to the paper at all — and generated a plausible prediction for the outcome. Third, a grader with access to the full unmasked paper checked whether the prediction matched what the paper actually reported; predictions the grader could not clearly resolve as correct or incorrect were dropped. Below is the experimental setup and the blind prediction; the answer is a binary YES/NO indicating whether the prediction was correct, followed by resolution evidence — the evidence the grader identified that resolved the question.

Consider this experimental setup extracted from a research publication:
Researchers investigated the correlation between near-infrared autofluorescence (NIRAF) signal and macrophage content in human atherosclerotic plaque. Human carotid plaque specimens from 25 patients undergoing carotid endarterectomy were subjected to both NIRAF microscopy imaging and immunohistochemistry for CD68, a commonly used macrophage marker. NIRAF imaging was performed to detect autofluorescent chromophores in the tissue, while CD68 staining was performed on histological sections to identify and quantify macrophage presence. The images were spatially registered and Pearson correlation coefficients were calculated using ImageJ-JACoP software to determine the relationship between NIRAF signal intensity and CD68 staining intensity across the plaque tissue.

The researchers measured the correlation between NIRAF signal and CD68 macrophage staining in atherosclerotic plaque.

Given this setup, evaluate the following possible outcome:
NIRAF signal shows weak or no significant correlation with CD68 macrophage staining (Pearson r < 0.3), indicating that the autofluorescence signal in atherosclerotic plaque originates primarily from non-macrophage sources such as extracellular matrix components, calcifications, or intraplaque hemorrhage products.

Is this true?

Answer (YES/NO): NO